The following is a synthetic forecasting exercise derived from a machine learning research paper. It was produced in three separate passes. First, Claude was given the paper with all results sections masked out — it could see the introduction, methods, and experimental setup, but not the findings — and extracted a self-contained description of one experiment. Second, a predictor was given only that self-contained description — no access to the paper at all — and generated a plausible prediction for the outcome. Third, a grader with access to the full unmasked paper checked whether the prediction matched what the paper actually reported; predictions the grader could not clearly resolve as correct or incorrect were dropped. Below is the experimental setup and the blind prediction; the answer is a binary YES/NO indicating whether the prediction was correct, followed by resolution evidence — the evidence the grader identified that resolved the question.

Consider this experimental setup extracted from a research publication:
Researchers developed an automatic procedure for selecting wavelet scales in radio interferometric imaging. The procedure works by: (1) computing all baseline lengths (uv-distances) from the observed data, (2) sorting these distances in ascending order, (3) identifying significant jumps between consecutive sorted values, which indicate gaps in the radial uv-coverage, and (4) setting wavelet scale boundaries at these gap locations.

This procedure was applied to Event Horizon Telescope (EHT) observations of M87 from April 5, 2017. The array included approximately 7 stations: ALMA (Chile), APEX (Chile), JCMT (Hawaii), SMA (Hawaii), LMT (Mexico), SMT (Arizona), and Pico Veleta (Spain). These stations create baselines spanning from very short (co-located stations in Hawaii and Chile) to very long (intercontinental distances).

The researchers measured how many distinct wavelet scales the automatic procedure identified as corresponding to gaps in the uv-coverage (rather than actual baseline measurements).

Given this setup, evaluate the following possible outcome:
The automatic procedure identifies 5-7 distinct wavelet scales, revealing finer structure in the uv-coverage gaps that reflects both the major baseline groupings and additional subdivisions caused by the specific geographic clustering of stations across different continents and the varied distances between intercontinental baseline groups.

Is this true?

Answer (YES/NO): NO